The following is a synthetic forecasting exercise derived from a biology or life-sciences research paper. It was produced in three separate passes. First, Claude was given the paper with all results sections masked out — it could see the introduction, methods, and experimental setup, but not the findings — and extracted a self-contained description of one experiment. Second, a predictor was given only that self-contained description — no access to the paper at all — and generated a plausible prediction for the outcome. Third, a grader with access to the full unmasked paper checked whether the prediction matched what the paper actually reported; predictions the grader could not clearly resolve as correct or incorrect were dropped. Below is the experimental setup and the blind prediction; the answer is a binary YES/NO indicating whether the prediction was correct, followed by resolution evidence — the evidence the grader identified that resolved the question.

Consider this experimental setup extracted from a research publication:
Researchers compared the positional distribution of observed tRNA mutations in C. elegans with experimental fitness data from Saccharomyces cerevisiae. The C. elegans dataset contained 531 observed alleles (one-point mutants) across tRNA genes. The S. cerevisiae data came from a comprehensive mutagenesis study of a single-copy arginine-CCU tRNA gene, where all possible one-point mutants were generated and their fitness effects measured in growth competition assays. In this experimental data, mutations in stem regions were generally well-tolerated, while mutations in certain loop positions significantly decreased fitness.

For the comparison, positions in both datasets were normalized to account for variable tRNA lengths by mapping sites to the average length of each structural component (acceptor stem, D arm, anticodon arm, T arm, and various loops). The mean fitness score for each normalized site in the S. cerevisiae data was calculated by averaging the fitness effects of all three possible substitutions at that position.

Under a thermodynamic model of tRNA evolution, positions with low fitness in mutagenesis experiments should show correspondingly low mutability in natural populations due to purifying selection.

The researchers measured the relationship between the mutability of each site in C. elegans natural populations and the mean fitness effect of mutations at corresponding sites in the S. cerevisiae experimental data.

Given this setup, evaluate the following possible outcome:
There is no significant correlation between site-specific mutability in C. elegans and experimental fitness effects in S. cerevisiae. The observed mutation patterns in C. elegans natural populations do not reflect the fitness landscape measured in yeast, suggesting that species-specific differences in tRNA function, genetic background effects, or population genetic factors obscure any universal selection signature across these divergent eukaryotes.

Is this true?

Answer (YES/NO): NO